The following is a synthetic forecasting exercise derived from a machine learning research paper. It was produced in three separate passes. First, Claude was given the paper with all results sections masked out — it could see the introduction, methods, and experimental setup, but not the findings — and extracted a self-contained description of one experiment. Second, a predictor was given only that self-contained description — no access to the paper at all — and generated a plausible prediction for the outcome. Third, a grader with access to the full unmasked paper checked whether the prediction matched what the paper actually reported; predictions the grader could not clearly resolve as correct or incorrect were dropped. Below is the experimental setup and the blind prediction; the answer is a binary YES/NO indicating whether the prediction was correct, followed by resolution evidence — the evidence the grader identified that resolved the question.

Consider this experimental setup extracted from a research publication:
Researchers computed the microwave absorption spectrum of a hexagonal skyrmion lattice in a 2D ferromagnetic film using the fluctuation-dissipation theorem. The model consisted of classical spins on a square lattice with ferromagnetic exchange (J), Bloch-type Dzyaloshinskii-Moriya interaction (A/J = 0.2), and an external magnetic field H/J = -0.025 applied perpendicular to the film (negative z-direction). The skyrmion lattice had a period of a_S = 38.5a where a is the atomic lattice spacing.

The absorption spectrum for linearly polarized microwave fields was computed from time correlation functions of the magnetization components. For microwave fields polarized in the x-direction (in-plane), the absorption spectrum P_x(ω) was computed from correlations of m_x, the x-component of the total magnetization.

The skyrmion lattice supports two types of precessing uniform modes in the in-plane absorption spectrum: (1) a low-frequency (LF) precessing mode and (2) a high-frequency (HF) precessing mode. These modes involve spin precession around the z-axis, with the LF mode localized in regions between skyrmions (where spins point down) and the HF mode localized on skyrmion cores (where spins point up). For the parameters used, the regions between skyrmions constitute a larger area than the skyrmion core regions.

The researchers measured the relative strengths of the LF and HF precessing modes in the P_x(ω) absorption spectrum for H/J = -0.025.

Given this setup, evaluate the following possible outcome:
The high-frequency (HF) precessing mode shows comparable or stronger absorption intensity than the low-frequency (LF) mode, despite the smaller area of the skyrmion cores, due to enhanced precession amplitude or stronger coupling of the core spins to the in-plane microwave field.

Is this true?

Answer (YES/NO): NO